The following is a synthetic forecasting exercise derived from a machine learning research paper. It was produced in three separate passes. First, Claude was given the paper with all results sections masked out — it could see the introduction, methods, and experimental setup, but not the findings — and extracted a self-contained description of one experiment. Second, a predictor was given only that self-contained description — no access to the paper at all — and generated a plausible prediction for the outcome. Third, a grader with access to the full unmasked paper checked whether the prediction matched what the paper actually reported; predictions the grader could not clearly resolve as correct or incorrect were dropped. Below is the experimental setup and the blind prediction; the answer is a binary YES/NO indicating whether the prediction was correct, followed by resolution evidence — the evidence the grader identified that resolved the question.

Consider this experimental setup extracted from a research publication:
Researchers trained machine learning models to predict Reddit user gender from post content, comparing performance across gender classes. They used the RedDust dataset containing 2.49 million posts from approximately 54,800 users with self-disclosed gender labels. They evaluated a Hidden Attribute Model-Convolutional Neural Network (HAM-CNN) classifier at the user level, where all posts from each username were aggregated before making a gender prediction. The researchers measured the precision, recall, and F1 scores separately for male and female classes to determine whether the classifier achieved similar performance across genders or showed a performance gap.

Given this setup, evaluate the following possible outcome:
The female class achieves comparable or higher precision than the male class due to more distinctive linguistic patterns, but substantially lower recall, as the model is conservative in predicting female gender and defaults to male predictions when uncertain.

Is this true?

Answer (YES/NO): NO